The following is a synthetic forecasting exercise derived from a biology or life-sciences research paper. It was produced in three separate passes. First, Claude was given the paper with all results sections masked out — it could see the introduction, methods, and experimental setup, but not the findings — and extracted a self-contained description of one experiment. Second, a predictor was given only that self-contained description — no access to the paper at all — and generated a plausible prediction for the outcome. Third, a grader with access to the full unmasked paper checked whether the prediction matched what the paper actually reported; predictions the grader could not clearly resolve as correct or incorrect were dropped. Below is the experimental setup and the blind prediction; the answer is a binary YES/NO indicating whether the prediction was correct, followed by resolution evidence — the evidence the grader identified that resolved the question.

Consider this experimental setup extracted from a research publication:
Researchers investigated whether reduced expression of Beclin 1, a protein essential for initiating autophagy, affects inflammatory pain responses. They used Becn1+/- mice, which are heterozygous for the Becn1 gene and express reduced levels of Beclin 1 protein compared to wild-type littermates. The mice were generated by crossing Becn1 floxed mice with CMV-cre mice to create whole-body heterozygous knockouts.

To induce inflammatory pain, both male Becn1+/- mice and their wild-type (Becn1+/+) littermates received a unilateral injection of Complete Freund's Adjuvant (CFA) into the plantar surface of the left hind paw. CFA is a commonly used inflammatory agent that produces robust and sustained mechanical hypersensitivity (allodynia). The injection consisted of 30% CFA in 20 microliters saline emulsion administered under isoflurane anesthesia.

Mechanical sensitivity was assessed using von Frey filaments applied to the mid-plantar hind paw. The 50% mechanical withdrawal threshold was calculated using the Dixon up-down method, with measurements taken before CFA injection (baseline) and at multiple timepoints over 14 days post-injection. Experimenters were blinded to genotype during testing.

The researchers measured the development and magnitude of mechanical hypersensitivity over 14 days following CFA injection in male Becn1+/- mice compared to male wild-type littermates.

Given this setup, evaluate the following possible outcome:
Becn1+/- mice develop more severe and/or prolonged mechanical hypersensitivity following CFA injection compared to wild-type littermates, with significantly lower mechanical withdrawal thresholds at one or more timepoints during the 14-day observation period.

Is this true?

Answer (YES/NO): YES